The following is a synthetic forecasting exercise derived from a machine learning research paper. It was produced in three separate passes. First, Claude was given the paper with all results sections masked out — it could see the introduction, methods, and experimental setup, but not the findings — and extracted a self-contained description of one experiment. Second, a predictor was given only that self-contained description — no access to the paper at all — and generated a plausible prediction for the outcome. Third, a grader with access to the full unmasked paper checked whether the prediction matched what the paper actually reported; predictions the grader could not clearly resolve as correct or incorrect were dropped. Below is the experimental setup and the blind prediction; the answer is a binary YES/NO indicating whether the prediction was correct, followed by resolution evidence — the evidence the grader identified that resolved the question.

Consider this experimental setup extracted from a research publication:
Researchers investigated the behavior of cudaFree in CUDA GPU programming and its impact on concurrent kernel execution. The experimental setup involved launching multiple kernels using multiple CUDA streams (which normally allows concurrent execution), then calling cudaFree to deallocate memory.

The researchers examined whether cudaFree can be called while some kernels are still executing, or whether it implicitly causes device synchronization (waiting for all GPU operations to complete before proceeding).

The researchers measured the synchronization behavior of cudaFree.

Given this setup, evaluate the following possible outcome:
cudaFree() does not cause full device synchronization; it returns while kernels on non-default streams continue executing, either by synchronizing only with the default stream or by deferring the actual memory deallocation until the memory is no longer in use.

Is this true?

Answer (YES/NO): NO